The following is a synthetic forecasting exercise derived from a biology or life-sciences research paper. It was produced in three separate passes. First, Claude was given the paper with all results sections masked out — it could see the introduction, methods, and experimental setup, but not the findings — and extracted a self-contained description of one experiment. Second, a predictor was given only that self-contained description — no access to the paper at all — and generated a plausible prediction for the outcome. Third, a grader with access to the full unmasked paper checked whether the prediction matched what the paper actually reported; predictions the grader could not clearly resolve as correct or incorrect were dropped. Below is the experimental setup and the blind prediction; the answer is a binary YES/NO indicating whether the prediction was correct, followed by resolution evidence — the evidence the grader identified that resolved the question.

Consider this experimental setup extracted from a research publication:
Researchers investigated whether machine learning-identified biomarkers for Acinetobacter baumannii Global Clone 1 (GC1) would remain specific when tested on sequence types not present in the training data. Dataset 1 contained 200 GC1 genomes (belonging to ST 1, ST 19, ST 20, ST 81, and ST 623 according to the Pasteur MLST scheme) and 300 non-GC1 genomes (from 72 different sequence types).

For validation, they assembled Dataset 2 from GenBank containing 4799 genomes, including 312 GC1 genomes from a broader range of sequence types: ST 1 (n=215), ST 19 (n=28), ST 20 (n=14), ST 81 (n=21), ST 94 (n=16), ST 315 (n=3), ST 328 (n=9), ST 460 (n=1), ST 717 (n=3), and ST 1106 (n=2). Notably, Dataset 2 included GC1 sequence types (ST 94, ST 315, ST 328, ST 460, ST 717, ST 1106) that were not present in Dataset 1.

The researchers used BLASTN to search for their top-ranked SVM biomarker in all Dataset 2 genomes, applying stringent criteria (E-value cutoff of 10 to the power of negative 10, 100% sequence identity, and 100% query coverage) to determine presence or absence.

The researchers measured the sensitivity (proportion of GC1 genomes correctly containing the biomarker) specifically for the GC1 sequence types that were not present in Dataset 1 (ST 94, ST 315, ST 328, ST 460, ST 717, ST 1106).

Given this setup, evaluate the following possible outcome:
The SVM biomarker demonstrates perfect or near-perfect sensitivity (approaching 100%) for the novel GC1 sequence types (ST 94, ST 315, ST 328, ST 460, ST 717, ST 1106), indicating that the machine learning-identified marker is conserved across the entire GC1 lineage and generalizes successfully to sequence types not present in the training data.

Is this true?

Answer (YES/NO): YES